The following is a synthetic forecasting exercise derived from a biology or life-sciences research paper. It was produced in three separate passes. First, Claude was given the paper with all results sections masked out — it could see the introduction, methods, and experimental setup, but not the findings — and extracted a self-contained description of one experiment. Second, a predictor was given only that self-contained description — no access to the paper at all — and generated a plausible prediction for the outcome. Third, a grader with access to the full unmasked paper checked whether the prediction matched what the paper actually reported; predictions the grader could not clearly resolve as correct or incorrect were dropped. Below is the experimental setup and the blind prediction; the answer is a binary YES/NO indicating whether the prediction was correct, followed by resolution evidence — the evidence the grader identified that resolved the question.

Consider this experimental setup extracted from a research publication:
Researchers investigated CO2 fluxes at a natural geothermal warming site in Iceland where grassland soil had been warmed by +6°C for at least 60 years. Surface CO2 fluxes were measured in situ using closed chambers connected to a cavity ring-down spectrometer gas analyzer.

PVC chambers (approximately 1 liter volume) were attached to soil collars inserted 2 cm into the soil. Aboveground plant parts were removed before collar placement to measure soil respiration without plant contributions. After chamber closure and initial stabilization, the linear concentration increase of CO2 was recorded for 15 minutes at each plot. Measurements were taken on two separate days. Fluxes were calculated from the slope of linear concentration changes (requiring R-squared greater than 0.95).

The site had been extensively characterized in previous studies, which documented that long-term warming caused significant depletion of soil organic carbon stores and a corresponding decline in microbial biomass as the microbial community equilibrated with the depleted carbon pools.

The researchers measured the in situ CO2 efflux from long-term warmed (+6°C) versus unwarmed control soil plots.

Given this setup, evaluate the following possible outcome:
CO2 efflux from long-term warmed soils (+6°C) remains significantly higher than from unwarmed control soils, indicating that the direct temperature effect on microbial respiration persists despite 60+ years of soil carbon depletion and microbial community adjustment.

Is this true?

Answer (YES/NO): YES